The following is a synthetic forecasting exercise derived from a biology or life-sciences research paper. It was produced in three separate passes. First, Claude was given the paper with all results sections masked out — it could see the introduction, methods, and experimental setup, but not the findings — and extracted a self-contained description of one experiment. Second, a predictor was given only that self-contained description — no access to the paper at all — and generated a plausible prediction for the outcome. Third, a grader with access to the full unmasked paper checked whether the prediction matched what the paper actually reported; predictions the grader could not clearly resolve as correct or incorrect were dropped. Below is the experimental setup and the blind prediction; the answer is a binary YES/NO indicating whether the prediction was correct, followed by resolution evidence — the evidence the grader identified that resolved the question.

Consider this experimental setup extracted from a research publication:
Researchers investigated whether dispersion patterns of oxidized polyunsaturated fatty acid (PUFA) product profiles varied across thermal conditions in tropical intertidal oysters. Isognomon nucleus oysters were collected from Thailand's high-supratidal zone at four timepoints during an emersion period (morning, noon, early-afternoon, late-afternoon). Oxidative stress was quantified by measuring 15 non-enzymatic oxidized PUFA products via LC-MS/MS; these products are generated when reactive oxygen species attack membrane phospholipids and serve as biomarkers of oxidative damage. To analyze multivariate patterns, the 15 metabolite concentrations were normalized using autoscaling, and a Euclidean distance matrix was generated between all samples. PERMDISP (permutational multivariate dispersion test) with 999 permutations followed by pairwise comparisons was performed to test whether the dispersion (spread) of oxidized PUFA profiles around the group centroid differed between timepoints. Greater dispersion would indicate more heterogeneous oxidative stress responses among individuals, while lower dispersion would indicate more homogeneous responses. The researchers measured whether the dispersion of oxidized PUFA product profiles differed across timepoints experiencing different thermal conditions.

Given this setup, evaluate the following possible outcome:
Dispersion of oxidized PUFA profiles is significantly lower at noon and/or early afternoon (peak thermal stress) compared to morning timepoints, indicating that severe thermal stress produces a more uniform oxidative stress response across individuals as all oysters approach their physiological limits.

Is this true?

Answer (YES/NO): NO